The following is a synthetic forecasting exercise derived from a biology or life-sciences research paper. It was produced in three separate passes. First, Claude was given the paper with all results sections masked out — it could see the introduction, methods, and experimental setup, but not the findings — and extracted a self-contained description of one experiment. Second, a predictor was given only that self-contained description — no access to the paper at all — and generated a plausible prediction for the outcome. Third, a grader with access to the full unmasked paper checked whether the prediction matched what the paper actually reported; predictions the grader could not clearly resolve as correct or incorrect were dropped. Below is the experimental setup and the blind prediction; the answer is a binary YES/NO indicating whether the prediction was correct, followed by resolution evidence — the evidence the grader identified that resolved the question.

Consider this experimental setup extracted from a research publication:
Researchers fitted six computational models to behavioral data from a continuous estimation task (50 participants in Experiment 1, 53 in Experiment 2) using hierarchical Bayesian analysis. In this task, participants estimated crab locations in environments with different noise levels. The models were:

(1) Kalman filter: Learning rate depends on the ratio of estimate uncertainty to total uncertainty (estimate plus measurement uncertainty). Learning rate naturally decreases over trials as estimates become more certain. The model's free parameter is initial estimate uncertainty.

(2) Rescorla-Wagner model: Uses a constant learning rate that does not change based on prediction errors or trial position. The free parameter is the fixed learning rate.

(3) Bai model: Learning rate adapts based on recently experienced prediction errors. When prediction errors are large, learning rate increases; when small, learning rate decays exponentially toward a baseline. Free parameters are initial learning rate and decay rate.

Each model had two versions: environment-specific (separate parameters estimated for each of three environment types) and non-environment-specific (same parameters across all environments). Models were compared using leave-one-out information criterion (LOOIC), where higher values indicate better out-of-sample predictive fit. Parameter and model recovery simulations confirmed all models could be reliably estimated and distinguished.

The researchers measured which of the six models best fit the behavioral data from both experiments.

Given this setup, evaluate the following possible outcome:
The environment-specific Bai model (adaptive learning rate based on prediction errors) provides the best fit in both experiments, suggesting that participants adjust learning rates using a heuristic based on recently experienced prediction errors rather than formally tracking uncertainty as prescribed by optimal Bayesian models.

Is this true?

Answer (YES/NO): YES